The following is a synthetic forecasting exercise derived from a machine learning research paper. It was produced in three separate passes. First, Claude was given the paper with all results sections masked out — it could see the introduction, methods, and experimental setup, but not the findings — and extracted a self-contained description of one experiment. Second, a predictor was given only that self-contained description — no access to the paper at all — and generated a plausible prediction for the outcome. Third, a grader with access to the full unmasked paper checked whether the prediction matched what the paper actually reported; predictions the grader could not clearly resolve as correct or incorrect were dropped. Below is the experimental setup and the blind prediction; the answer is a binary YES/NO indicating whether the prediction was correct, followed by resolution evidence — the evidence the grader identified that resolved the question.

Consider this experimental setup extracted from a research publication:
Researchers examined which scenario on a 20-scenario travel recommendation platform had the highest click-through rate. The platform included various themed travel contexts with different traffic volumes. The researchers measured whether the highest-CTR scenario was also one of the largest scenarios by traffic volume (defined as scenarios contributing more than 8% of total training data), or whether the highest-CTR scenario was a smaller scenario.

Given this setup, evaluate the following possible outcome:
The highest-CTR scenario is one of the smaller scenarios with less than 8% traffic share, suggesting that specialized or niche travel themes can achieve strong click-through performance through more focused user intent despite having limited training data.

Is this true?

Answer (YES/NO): NO